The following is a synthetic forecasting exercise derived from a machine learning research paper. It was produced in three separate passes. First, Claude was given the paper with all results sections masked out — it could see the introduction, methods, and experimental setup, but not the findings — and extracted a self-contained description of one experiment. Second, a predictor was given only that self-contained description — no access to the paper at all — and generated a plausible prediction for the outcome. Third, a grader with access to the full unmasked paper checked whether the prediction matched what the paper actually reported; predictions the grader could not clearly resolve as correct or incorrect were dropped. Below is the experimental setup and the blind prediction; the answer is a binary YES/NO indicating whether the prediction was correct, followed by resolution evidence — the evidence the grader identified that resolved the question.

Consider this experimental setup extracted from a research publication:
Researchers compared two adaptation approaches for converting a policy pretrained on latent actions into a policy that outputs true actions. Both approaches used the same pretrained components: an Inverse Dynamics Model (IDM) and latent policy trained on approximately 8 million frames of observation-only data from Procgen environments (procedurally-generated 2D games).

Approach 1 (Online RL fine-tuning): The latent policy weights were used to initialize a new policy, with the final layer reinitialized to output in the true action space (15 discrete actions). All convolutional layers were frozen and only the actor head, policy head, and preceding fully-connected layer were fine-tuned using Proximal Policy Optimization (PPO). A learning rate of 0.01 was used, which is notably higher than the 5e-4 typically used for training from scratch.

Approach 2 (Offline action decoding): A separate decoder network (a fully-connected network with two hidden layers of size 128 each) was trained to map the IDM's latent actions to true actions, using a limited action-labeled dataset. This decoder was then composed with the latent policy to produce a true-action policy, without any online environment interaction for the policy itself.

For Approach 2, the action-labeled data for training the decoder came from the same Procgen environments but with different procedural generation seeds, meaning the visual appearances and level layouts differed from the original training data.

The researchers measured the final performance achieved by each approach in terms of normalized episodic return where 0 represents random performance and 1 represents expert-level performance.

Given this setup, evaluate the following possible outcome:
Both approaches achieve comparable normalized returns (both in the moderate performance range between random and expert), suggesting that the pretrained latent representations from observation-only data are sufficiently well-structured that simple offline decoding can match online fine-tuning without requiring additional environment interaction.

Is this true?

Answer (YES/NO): NO